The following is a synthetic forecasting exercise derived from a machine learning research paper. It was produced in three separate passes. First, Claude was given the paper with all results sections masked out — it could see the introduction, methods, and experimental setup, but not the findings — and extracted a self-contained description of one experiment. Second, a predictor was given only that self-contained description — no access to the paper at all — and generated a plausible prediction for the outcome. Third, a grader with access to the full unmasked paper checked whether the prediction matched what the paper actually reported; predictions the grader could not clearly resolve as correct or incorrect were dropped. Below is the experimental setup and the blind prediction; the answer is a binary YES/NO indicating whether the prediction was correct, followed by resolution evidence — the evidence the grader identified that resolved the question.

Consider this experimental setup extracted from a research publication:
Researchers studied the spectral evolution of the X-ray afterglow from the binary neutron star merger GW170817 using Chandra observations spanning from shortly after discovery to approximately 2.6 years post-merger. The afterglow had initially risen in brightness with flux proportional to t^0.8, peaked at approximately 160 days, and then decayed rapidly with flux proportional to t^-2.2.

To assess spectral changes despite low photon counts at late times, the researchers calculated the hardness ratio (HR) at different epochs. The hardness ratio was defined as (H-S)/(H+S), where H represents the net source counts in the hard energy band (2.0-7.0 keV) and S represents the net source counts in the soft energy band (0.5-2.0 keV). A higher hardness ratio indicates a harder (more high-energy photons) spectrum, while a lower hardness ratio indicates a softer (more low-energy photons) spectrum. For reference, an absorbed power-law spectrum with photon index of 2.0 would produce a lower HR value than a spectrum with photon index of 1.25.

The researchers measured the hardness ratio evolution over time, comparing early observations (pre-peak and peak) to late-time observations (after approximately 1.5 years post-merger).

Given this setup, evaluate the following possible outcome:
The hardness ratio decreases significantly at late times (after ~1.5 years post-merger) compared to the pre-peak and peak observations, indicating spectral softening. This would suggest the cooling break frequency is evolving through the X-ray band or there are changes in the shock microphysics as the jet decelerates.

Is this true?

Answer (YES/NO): NO